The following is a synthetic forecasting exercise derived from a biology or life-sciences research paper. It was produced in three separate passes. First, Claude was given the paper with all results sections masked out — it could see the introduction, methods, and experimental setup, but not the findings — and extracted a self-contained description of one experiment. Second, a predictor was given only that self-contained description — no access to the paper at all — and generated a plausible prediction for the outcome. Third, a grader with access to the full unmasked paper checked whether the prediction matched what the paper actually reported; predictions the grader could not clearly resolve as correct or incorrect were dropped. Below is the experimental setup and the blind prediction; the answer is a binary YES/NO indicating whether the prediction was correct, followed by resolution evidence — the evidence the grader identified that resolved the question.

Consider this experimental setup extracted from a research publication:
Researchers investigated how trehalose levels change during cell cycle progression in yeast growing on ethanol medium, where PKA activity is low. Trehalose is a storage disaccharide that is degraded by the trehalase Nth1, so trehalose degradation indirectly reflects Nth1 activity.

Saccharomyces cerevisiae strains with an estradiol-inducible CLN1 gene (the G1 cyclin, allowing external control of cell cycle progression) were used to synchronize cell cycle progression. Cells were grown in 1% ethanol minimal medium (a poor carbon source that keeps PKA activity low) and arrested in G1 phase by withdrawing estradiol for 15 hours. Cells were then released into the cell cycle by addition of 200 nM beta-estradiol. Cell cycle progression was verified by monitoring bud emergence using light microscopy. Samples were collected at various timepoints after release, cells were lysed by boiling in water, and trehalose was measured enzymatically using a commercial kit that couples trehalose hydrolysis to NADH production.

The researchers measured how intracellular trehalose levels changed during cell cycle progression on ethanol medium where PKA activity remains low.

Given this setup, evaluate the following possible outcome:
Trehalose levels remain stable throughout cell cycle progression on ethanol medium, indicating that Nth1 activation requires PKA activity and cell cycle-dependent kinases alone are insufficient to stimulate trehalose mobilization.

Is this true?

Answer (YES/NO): NO